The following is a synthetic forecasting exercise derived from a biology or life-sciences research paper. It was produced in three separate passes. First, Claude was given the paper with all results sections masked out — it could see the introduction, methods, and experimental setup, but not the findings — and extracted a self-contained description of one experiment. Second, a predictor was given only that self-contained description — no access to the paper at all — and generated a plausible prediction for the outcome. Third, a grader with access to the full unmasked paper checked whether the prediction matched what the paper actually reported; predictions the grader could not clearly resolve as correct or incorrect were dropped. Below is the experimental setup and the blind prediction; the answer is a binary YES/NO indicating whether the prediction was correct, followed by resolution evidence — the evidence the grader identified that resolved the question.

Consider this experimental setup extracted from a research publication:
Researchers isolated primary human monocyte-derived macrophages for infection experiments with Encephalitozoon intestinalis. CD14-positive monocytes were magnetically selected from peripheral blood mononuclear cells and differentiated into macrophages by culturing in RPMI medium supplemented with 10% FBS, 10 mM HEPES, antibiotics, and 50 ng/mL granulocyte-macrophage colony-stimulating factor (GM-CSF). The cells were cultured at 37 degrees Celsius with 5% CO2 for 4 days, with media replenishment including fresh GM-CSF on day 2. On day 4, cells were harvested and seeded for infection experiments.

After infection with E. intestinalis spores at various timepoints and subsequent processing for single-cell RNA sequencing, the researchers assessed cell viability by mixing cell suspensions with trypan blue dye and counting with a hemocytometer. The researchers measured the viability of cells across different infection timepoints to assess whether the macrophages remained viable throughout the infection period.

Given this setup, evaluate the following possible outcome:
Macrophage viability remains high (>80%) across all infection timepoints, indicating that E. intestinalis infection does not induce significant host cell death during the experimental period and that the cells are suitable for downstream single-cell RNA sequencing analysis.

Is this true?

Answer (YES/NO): YES